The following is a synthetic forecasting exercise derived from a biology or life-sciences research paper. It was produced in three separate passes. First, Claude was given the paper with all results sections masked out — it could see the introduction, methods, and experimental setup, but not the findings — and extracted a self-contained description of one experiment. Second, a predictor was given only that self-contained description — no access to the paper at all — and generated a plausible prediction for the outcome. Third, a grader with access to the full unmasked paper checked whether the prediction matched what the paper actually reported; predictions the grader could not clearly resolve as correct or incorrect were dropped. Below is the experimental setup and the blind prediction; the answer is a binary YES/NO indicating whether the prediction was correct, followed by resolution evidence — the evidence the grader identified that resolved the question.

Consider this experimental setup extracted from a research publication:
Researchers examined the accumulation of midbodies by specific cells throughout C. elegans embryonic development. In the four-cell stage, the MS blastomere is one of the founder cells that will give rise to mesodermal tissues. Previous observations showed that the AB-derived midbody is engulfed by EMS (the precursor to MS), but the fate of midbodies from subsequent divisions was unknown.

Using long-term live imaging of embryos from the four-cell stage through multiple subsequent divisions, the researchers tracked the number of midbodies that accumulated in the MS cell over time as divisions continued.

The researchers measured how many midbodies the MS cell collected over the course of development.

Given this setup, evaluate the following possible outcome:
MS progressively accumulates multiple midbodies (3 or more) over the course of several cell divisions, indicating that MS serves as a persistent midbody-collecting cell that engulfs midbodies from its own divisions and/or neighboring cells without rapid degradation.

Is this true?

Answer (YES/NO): YES